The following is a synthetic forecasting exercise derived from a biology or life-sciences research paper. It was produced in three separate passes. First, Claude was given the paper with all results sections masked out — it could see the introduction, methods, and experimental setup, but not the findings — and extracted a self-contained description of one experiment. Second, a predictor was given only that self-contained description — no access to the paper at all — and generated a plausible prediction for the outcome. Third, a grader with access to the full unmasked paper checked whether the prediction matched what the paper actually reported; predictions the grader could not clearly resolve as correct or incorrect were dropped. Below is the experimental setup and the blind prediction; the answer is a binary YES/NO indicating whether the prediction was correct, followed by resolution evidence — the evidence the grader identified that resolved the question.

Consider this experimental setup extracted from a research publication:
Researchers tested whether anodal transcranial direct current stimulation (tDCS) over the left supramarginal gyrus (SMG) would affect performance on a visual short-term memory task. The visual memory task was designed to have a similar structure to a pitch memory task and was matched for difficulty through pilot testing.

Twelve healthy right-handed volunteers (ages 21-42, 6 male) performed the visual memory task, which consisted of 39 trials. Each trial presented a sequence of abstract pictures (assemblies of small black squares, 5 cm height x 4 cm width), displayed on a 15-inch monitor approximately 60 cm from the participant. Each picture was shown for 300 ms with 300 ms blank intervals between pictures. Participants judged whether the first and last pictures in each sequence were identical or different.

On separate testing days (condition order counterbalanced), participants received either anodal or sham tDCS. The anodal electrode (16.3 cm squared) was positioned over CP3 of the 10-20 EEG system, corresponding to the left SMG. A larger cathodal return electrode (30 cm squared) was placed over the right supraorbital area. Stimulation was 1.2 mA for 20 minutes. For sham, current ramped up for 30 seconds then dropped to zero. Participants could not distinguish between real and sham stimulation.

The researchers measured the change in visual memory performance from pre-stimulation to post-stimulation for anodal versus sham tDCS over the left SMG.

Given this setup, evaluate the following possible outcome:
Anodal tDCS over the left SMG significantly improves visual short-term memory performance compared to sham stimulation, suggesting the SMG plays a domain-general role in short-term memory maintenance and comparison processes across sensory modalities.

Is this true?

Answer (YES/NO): NO